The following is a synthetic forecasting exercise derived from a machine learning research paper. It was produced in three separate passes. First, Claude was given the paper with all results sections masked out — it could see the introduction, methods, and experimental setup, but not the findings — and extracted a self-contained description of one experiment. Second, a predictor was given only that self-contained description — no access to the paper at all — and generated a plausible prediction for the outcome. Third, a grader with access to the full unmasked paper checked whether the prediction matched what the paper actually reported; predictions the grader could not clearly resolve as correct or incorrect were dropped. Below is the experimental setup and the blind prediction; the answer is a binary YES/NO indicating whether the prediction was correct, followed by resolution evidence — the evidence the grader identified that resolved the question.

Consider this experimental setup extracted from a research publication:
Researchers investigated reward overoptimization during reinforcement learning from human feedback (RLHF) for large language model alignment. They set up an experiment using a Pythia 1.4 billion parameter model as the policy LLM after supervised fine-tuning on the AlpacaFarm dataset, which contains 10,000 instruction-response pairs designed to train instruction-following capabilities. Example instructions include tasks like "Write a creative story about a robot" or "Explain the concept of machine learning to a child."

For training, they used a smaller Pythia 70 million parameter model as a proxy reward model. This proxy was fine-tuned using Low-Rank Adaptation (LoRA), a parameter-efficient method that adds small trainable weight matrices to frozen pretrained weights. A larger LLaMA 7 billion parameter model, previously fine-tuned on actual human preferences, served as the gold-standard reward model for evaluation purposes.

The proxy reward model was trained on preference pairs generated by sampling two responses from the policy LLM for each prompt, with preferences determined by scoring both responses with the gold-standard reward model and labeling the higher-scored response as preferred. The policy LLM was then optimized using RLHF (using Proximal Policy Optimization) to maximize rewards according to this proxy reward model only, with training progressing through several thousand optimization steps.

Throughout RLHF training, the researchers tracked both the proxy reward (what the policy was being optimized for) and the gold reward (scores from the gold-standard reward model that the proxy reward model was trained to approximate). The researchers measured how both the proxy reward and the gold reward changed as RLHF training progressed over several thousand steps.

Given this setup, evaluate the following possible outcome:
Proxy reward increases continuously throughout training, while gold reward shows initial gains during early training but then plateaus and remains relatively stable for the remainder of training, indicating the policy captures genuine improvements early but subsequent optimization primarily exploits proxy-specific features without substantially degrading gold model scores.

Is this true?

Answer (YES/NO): NO